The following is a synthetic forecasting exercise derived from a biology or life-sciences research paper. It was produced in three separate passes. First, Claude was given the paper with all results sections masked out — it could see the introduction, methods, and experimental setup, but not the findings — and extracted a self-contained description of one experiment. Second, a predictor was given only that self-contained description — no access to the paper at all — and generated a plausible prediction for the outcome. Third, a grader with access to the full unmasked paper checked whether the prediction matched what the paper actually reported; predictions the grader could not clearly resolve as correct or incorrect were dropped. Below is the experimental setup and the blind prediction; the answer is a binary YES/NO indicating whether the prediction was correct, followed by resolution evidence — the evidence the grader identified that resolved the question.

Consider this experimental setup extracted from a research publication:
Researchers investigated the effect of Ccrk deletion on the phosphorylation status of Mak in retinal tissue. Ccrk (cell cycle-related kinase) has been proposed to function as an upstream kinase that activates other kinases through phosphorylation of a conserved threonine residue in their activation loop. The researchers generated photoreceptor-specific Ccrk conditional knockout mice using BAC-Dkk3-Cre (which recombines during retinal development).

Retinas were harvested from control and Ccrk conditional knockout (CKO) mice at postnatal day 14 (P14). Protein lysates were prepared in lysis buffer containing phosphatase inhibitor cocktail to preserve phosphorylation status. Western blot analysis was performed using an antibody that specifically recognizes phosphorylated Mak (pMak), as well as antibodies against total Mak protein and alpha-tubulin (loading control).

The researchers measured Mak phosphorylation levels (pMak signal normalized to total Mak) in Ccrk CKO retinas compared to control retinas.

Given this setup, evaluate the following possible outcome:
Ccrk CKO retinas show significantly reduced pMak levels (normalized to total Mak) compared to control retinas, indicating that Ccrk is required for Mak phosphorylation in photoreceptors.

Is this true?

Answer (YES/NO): YES